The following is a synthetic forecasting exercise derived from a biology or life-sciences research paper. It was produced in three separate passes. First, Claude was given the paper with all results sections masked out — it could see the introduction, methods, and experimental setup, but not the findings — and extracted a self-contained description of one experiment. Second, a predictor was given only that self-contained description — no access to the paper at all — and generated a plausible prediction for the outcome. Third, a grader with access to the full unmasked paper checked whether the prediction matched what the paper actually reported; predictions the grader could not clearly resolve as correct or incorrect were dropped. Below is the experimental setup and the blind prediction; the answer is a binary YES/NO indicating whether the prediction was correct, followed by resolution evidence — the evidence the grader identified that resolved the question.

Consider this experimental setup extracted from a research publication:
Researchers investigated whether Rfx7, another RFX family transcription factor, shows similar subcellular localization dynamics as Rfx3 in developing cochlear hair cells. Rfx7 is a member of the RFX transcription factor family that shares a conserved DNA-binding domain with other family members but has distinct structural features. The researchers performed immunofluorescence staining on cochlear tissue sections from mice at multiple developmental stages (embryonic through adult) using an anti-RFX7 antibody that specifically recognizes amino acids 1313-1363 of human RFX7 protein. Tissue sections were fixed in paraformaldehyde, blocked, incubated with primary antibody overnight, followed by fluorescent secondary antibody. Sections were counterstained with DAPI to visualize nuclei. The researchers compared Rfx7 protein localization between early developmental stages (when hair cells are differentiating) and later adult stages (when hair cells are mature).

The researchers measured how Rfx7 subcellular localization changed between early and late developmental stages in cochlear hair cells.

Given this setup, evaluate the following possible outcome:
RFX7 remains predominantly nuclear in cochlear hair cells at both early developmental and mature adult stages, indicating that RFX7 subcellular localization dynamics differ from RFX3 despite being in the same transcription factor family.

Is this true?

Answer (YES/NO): NO